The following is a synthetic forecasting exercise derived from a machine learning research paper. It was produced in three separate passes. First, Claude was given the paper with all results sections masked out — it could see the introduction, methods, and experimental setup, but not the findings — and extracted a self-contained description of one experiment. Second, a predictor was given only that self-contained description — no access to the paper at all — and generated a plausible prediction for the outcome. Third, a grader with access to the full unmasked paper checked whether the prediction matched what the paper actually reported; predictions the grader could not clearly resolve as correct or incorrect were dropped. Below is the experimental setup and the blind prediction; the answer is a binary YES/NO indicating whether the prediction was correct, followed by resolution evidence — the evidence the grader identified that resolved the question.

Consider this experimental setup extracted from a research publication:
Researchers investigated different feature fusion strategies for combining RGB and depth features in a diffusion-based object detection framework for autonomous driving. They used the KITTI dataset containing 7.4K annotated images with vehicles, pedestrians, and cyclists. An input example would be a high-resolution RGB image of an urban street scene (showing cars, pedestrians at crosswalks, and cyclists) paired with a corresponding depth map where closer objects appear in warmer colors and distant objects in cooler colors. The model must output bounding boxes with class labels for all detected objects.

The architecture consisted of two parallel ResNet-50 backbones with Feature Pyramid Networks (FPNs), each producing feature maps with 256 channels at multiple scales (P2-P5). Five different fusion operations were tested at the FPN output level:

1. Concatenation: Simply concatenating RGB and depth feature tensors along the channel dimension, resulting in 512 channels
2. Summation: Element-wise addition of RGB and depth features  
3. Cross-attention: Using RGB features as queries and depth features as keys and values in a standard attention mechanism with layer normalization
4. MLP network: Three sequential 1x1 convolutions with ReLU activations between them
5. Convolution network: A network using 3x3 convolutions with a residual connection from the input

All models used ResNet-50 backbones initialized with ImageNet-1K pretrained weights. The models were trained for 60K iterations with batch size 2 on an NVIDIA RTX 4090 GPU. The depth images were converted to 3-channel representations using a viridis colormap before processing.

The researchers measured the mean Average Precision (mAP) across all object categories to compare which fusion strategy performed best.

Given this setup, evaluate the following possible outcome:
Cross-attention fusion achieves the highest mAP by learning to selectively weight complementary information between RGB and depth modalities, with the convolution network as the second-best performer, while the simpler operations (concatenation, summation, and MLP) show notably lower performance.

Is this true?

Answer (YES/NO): NO